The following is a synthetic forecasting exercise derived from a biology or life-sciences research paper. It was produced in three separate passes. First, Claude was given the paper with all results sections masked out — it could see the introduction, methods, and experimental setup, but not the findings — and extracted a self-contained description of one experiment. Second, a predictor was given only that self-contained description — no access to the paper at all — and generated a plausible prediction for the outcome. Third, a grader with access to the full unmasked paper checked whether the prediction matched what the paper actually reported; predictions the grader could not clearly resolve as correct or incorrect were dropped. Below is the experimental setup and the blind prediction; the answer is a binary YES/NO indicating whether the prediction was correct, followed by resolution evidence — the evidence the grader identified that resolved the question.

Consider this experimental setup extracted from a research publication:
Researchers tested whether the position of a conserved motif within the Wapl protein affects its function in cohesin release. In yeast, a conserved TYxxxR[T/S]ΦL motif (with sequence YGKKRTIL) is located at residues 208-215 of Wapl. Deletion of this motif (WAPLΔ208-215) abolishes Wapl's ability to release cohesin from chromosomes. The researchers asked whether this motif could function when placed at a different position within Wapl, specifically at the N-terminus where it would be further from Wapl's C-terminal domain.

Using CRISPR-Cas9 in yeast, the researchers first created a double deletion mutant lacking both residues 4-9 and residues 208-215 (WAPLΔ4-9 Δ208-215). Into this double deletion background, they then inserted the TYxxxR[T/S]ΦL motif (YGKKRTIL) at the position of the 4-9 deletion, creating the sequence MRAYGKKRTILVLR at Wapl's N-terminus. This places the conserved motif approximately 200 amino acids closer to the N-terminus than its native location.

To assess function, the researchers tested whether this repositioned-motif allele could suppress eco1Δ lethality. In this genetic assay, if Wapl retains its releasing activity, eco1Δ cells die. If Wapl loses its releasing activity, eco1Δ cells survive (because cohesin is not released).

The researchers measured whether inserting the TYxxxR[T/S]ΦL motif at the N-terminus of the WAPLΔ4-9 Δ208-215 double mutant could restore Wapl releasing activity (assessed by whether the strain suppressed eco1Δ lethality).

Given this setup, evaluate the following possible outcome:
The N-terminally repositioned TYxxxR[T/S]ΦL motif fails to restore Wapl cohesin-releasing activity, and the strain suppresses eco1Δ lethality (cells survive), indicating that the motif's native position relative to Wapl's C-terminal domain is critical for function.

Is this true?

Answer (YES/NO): YES